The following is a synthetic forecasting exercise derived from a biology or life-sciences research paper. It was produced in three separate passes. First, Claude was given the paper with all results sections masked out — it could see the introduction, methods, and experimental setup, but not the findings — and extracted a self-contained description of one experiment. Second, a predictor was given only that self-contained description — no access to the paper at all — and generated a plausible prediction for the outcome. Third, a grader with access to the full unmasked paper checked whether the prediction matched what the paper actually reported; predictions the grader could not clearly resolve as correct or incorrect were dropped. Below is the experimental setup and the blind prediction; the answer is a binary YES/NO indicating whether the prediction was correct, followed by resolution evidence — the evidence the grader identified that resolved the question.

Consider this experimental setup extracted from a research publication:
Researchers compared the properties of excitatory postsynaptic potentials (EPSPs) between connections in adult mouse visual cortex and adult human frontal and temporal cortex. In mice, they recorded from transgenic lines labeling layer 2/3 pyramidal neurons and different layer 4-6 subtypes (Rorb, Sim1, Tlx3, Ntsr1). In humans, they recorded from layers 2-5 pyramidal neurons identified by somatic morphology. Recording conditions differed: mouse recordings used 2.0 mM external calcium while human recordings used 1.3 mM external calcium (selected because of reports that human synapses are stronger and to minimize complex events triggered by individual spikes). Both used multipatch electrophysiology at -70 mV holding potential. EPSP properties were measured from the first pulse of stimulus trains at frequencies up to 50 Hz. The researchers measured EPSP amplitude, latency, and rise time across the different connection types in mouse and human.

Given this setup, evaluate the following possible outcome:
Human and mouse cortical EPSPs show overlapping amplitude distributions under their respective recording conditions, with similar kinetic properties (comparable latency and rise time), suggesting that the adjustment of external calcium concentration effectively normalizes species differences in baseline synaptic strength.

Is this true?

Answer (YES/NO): NO